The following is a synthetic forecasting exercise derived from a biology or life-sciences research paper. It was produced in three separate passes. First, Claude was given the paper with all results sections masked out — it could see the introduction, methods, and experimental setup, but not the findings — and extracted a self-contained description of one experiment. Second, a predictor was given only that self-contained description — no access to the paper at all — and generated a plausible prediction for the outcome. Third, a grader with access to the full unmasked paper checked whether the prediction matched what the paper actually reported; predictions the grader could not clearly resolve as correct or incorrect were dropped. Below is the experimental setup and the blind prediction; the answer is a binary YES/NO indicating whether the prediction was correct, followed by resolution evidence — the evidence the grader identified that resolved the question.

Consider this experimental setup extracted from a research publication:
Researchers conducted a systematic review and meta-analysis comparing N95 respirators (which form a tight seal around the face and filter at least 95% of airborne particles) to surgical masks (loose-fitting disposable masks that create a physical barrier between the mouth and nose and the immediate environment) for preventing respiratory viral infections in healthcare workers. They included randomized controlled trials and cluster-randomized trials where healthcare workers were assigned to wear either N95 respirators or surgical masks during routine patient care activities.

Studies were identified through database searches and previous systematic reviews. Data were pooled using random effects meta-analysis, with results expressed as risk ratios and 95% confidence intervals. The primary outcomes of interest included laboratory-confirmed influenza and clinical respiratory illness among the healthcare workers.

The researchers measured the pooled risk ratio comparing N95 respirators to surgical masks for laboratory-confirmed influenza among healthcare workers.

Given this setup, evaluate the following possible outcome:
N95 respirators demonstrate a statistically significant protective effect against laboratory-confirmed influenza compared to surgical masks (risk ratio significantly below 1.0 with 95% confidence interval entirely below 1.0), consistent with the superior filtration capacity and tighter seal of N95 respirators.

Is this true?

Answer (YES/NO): NO